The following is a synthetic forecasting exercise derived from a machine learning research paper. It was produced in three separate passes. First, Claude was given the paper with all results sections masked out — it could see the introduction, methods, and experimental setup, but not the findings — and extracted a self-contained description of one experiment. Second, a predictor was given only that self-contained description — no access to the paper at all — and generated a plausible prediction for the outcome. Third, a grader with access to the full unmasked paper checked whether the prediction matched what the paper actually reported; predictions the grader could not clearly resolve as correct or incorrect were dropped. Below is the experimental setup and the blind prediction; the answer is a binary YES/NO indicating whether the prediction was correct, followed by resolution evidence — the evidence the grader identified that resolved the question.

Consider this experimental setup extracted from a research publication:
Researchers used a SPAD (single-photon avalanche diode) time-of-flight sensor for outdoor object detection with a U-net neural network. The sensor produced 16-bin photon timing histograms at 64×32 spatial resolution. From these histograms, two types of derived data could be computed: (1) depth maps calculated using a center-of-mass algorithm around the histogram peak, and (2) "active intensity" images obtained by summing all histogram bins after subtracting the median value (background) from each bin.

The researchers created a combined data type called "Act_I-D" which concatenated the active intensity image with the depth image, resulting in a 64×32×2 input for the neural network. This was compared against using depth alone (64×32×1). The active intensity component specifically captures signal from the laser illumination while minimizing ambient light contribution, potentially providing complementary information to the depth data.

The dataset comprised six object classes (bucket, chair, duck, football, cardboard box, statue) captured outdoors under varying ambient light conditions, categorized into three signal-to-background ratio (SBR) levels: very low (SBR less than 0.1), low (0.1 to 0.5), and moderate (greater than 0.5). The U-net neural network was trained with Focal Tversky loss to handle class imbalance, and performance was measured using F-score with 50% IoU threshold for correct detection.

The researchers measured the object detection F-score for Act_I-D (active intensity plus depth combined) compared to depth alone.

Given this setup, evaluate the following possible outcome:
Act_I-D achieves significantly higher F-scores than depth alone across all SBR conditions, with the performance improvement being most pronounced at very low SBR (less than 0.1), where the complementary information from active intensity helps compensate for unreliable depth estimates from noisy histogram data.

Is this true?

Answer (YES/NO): YES